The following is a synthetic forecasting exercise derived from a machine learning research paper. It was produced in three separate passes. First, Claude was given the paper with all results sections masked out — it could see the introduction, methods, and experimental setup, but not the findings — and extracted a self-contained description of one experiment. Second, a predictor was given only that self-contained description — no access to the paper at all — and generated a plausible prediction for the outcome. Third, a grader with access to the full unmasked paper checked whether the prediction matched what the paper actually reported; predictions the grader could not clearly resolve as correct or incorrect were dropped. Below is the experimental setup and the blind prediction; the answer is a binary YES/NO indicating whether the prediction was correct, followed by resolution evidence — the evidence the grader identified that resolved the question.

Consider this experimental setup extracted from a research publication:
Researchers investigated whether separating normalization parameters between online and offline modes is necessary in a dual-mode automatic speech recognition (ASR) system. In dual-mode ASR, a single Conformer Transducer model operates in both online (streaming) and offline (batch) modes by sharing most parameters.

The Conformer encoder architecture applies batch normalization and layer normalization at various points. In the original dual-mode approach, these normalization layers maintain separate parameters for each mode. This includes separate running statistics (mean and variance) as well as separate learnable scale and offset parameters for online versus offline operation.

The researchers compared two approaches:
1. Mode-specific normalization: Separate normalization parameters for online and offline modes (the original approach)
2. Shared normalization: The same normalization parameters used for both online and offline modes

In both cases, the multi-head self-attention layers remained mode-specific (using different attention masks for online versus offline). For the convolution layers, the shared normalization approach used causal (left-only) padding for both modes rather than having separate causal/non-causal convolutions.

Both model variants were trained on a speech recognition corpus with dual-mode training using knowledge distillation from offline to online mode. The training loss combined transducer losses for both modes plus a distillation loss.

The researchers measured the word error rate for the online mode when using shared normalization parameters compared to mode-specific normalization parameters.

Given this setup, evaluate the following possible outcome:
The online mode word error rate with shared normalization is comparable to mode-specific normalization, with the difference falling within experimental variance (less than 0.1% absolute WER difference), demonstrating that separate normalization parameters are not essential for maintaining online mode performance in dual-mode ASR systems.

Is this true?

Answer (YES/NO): NO